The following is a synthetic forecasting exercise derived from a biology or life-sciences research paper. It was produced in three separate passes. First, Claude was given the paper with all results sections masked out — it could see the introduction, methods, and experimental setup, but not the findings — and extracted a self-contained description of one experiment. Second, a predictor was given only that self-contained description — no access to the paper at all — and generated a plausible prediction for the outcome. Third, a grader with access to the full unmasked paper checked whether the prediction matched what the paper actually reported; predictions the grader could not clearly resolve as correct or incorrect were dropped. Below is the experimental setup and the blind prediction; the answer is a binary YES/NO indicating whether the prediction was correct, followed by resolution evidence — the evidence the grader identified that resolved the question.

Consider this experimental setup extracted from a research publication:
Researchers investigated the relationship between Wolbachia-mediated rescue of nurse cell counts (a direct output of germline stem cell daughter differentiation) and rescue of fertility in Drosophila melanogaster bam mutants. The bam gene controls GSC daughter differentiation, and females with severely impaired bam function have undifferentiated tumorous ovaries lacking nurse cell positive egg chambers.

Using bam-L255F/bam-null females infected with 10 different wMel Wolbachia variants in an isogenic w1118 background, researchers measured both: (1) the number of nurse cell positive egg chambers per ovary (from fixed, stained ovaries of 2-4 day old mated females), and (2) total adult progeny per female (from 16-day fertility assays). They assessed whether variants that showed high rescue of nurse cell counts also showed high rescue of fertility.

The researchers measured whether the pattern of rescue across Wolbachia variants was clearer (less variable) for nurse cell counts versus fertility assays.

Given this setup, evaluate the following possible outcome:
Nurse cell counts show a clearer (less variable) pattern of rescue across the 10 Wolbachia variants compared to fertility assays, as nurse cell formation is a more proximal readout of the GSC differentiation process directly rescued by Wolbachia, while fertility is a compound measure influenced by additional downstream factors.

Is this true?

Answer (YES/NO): YES